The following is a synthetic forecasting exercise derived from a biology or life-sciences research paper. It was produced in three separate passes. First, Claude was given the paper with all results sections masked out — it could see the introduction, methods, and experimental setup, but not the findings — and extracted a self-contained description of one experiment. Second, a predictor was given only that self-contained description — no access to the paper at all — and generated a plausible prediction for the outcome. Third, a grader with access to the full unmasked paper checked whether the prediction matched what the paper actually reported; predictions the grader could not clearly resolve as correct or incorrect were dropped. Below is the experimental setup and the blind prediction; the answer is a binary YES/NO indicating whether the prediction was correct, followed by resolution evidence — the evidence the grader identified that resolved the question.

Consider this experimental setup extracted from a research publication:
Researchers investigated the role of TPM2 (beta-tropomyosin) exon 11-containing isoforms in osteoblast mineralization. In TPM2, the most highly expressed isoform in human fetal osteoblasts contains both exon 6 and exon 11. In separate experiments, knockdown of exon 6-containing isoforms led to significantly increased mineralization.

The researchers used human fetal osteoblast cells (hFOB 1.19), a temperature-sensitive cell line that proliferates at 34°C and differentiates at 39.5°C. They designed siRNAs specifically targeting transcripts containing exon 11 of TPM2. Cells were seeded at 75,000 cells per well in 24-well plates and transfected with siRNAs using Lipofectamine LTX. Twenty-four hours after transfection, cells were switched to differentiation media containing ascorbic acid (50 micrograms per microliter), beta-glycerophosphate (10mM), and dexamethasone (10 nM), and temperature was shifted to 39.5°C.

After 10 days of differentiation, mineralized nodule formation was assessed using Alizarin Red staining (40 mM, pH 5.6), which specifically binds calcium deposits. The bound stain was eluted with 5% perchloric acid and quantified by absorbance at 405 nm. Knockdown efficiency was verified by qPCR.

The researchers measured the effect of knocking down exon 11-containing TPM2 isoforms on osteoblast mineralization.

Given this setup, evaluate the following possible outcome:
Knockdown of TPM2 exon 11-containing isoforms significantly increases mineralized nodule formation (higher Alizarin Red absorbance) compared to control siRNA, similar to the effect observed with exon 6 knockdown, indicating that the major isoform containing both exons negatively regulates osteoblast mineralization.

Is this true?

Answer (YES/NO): NO